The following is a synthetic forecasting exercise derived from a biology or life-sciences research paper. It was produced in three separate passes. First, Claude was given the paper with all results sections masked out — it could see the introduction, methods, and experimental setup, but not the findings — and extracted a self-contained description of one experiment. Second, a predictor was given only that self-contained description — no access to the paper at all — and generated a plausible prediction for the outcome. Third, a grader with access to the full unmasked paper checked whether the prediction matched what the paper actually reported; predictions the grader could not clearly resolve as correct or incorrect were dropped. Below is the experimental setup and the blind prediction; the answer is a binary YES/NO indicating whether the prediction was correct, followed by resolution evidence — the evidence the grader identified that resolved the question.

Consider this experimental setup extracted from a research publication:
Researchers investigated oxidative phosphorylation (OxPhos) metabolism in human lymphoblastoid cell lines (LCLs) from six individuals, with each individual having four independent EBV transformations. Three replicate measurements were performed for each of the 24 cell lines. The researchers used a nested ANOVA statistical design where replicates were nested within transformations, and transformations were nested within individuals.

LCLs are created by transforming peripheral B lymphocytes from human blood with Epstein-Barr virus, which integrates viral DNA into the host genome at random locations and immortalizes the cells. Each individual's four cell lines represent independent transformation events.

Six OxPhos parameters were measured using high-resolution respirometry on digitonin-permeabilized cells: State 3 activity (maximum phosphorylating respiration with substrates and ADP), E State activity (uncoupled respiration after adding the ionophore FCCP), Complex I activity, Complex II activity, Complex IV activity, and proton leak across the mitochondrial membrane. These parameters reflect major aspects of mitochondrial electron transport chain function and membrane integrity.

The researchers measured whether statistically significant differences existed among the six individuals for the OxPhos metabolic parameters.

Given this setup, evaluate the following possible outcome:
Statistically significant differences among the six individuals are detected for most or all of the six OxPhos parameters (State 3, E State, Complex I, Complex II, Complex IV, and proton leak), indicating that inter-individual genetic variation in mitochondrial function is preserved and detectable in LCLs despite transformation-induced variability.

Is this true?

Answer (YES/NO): YES